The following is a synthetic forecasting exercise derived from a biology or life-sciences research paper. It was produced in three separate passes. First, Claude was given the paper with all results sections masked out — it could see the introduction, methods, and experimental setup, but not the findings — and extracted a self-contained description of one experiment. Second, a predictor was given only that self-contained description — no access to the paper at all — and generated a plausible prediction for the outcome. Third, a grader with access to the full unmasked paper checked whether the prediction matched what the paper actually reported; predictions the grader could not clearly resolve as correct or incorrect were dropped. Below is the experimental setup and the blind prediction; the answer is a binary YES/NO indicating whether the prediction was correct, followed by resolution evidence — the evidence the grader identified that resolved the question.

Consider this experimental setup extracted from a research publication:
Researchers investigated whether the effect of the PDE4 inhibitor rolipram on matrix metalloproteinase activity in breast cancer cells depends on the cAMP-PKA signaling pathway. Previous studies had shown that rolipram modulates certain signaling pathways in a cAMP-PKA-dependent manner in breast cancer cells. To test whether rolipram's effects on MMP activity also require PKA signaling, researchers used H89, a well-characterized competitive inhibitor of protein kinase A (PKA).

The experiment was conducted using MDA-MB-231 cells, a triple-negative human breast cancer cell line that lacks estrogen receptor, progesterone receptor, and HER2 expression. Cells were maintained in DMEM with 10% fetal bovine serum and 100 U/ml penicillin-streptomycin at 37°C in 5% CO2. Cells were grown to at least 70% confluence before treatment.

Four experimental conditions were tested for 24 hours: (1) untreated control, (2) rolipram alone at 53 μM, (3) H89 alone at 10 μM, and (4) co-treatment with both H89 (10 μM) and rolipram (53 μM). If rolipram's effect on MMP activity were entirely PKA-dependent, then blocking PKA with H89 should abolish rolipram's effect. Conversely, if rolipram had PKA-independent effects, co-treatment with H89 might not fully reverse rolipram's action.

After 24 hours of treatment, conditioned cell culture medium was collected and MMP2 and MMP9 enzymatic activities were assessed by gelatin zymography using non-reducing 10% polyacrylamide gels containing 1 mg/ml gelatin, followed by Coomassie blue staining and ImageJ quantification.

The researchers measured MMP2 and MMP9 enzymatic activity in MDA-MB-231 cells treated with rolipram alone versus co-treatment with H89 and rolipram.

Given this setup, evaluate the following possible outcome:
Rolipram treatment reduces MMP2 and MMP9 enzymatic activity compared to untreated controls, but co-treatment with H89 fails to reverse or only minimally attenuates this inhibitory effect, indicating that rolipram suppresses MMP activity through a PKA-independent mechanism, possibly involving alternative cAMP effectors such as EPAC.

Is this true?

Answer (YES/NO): NO